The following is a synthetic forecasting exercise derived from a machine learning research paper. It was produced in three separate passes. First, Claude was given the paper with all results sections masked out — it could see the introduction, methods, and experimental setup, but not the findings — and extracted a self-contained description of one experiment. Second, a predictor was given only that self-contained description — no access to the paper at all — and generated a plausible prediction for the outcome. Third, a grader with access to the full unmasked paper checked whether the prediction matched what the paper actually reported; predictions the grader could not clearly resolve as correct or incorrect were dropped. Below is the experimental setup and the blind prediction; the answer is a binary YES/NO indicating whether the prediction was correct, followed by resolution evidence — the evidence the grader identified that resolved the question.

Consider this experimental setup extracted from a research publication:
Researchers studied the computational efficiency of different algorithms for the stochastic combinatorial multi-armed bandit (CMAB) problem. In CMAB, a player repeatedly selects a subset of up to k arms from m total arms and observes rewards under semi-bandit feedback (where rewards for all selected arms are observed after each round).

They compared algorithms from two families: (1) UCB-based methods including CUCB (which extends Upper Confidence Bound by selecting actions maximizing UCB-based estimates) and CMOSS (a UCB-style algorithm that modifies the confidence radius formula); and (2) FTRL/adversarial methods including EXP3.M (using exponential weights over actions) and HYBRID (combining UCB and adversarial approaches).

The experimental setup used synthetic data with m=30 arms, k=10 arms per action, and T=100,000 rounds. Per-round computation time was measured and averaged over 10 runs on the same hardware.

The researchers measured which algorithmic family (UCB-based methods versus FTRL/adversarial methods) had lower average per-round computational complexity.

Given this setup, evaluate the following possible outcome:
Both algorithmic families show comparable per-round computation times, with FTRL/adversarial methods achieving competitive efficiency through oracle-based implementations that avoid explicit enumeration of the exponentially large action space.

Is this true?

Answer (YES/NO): NO